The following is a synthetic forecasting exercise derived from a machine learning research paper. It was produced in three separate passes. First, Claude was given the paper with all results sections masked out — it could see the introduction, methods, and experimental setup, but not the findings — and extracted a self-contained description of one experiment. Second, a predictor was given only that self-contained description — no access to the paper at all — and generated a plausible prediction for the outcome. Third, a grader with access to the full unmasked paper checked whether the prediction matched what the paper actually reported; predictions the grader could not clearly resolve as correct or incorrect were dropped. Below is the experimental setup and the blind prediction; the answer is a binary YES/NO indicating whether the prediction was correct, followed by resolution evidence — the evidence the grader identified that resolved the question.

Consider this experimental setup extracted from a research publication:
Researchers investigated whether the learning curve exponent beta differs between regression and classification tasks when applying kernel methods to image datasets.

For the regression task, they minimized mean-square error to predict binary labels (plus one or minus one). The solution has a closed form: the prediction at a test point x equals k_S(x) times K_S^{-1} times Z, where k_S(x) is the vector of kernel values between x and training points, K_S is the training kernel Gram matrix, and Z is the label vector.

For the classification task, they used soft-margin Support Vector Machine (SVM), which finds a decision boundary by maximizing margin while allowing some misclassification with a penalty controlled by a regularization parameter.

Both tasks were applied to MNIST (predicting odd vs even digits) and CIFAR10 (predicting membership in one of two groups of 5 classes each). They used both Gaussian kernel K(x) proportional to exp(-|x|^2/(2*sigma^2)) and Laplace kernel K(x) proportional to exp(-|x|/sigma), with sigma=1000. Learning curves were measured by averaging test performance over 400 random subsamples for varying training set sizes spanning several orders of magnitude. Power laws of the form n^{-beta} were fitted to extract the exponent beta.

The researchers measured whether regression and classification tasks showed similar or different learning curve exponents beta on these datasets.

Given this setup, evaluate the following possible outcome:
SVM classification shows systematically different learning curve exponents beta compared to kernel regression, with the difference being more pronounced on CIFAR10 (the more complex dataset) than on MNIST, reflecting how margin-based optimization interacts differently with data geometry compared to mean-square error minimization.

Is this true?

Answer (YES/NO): NO